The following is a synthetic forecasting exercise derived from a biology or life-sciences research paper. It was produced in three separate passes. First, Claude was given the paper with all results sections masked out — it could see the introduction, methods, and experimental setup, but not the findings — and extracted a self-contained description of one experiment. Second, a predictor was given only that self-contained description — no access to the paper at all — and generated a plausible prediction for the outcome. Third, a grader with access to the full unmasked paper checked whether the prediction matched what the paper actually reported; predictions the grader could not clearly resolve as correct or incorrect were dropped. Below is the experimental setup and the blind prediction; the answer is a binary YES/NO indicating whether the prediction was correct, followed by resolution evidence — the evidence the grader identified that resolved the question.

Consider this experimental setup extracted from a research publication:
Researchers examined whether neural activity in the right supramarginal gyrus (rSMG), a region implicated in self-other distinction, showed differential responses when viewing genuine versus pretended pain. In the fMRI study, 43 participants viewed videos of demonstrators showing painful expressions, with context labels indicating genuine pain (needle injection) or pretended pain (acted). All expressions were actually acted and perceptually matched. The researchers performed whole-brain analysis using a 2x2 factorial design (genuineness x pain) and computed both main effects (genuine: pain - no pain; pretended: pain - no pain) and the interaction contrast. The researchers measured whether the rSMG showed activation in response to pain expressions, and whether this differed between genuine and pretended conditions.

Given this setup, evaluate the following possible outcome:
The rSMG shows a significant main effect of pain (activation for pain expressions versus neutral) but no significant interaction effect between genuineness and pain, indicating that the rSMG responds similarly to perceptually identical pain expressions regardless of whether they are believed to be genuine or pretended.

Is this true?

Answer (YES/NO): NO